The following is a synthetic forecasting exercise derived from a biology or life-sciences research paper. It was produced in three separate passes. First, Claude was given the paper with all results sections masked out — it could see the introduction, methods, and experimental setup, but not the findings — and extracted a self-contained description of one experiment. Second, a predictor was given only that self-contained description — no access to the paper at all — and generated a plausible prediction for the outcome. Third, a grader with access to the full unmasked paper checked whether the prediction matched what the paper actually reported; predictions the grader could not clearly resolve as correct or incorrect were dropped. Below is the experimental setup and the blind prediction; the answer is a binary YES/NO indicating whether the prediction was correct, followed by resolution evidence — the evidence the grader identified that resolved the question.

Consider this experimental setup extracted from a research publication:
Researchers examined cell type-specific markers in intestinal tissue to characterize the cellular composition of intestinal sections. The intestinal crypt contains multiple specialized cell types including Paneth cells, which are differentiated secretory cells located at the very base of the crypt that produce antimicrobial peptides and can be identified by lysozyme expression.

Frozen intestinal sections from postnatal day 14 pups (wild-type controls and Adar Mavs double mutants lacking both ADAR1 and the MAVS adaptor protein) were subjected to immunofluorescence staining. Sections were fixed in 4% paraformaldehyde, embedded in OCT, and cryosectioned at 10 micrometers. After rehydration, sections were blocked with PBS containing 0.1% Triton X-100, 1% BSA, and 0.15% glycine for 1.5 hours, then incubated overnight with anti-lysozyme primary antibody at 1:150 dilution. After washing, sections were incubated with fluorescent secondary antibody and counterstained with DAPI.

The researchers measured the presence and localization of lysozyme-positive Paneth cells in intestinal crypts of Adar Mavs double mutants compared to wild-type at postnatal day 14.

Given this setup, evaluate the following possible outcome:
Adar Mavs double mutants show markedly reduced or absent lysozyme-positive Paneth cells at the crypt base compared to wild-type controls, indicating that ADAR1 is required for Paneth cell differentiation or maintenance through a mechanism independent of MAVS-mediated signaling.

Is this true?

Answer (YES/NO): NO